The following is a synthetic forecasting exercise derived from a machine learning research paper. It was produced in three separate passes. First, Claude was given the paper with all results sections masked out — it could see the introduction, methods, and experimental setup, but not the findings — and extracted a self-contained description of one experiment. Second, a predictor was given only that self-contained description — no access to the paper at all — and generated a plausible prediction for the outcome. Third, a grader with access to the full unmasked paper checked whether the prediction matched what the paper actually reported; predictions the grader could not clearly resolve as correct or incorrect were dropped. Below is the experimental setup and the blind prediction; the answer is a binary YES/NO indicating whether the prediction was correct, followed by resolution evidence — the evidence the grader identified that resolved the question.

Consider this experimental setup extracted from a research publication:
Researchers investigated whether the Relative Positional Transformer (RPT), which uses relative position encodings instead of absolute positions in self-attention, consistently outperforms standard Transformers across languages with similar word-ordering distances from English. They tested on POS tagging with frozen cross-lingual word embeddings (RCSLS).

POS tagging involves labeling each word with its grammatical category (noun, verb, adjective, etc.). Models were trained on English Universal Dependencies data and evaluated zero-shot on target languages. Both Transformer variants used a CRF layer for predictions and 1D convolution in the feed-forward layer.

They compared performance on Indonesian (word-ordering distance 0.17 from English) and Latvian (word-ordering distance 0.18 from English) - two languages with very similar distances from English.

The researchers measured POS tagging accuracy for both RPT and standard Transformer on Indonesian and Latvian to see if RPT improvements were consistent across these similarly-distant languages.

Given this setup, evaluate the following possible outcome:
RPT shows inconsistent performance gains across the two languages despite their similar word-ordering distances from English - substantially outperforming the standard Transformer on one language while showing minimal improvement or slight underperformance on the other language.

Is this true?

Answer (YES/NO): NO